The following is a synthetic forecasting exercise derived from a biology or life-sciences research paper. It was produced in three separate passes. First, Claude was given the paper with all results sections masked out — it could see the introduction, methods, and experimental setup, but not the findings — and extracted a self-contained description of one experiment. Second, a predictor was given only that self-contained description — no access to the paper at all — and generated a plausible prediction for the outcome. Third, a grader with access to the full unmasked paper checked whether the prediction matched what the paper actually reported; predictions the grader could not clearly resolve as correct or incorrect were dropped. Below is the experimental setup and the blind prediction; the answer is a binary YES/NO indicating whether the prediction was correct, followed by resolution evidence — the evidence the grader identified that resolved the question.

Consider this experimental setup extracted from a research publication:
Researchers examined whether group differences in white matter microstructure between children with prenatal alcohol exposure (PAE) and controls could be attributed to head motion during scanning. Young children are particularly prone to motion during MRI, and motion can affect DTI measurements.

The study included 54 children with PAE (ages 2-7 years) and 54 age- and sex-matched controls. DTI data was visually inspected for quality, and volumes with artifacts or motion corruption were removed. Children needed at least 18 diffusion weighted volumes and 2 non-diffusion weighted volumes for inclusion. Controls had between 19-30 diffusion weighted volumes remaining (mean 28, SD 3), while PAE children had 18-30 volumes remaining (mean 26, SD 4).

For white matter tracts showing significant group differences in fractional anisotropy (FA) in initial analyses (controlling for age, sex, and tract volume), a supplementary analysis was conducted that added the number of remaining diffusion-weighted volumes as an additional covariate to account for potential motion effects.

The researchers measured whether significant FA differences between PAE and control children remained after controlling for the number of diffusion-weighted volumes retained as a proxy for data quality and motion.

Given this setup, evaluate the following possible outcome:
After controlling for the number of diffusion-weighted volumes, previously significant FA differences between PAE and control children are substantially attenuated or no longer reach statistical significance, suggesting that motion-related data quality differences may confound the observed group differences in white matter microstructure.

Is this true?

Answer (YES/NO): NO